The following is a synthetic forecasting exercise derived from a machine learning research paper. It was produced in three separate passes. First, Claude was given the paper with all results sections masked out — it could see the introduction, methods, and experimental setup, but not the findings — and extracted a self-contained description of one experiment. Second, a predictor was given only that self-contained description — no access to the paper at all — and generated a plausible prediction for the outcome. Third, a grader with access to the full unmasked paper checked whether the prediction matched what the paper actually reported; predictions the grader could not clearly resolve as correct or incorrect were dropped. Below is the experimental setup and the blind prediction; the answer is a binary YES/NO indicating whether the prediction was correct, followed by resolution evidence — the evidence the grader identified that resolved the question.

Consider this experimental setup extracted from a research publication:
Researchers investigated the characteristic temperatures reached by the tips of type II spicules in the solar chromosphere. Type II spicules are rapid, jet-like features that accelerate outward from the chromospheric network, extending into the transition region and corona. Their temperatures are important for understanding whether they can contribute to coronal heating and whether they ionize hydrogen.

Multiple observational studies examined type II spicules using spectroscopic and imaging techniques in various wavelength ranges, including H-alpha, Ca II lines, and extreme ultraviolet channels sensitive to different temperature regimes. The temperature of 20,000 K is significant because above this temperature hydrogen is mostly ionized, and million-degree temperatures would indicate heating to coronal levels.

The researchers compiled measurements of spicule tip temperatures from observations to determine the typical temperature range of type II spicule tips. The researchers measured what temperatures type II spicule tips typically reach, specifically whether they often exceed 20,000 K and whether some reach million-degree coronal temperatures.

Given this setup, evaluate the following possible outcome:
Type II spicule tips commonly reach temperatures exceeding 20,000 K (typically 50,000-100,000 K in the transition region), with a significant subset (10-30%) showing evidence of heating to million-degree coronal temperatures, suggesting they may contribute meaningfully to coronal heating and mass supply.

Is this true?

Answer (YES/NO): NO